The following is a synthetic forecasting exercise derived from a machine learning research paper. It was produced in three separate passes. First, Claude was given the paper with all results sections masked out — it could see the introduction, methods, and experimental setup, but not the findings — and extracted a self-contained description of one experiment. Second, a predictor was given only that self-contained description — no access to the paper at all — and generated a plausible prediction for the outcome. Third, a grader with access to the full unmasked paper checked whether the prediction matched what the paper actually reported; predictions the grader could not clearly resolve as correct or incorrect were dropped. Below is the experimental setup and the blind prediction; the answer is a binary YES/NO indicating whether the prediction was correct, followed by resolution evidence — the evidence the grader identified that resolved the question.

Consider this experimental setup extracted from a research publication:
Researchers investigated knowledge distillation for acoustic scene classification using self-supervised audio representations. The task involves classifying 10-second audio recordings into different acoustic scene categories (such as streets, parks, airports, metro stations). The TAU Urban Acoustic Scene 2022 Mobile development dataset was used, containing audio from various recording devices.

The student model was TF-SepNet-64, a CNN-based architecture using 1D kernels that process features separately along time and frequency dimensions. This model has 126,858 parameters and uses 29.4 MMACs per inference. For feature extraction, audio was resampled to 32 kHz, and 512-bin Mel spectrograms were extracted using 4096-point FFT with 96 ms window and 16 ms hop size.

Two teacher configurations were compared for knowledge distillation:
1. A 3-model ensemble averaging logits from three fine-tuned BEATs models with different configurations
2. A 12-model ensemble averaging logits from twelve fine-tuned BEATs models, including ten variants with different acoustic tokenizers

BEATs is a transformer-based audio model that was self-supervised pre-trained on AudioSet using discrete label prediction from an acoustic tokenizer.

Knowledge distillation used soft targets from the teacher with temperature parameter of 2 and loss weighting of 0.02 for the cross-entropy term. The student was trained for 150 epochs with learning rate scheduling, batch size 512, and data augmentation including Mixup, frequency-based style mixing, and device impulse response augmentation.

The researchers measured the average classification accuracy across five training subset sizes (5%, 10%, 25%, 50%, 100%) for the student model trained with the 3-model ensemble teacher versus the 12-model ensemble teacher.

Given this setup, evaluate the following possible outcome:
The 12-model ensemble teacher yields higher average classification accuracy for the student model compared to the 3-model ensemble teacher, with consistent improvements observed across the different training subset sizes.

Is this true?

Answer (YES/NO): NO